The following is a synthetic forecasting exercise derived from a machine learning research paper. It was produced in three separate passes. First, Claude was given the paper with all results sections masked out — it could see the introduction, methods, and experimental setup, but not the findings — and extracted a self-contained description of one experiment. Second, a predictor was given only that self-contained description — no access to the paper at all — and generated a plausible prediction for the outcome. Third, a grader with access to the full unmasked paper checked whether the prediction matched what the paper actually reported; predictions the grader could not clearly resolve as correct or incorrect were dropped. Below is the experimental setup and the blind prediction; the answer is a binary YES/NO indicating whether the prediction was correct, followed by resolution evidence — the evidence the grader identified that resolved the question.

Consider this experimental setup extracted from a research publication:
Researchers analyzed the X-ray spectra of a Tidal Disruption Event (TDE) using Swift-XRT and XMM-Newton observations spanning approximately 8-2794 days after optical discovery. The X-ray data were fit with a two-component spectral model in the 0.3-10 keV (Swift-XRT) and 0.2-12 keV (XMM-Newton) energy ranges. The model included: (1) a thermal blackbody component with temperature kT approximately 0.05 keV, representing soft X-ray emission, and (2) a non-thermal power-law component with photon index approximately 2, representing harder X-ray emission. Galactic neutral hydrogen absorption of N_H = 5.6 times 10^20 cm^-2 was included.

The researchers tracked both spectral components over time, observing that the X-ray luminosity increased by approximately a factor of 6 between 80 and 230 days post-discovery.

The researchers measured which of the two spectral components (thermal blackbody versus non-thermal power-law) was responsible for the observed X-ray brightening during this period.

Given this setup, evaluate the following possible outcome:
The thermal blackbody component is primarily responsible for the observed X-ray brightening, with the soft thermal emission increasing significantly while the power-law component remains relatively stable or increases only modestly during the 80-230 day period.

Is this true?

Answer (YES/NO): NO